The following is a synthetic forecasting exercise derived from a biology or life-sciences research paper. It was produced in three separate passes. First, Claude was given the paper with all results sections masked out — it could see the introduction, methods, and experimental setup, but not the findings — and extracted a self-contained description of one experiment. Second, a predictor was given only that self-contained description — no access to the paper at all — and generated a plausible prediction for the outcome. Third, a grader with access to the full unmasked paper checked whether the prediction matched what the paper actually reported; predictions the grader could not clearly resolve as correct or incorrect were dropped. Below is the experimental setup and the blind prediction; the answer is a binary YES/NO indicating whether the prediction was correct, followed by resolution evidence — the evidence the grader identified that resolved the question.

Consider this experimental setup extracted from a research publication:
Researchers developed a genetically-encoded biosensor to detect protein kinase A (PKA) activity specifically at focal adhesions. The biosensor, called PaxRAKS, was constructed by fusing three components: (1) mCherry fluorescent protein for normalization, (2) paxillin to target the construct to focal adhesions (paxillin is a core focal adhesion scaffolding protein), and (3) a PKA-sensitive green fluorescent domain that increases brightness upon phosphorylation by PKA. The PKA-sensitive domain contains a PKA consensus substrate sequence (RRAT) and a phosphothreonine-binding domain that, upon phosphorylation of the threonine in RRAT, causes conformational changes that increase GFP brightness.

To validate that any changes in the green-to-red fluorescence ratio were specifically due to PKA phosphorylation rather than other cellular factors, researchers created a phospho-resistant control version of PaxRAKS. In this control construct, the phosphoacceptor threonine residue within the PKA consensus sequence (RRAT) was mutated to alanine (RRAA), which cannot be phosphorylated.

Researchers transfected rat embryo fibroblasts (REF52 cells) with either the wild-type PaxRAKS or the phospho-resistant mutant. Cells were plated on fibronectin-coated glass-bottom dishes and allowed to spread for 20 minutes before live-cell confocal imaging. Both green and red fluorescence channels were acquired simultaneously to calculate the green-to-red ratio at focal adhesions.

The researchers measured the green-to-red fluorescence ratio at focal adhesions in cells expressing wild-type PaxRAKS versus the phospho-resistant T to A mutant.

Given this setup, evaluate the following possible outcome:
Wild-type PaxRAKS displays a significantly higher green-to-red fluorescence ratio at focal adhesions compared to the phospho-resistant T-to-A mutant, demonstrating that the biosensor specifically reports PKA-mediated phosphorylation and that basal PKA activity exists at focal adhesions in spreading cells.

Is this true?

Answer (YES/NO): YES